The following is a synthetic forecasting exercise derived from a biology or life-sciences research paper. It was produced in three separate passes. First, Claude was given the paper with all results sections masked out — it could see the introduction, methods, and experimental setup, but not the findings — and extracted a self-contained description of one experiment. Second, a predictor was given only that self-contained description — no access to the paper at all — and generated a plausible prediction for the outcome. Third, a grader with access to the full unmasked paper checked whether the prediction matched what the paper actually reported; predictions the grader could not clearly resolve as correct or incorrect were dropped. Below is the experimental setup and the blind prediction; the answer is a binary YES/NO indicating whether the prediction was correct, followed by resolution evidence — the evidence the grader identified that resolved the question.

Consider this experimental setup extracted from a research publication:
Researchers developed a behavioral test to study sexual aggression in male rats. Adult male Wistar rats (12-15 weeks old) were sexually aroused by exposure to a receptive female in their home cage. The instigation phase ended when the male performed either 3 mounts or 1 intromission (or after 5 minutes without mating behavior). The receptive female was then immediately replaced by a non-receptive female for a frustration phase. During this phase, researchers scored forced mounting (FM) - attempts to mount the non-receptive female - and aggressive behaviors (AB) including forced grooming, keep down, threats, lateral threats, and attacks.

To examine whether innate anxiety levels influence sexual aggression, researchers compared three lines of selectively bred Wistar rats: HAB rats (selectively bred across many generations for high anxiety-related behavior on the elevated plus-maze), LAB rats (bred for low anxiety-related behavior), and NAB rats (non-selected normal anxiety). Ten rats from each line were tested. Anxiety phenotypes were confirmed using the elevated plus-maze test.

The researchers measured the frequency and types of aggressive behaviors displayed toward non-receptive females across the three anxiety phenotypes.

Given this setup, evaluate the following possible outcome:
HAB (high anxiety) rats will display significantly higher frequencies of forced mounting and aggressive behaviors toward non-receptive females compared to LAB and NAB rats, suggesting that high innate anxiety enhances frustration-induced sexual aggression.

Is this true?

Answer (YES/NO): NO